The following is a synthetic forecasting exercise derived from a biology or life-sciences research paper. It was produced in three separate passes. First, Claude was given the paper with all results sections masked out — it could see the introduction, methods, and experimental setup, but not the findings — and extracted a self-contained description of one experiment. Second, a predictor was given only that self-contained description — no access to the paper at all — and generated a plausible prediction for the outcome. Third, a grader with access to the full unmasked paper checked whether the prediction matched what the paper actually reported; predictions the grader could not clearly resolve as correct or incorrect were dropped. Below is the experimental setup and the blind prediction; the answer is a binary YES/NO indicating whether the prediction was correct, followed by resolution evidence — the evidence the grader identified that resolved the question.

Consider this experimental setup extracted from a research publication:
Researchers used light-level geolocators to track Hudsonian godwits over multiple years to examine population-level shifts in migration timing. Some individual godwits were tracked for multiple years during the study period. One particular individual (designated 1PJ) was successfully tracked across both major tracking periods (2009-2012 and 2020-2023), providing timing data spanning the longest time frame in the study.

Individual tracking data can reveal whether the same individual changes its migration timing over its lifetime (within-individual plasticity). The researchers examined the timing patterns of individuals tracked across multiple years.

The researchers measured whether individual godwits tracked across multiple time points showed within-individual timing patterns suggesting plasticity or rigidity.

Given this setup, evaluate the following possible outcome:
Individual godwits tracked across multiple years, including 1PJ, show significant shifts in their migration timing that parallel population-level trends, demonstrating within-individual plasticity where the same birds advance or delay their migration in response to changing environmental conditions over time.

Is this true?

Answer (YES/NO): NO